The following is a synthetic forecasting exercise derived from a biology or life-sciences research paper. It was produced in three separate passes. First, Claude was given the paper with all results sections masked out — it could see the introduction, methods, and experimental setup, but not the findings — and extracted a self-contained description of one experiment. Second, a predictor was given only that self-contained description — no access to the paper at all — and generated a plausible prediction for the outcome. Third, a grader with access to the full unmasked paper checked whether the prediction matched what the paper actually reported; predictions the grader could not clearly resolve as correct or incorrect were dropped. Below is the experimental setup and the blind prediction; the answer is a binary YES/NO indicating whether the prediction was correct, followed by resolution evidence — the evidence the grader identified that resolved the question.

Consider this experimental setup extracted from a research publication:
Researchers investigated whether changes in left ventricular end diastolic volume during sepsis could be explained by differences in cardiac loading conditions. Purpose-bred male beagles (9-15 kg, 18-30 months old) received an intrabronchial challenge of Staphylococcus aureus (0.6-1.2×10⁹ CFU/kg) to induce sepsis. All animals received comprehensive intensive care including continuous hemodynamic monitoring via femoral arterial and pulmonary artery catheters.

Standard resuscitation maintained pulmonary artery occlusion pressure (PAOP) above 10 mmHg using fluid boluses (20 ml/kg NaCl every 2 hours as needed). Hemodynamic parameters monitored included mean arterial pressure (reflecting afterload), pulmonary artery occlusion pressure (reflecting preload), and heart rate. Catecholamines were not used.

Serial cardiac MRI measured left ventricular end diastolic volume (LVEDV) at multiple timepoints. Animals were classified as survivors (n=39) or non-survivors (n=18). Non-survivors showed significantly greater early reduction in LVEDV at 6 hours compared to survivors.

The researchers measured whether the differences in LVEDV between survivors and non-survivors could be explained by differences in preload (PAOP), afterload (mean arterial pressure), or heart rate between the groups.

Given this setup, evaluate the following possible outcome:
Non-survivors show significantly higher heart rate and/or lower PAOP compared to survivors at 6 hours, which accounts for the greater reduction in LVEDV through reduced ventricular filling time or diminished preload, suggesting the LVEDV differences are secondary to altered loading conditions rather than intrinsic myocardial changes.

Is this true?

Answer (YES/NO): NO